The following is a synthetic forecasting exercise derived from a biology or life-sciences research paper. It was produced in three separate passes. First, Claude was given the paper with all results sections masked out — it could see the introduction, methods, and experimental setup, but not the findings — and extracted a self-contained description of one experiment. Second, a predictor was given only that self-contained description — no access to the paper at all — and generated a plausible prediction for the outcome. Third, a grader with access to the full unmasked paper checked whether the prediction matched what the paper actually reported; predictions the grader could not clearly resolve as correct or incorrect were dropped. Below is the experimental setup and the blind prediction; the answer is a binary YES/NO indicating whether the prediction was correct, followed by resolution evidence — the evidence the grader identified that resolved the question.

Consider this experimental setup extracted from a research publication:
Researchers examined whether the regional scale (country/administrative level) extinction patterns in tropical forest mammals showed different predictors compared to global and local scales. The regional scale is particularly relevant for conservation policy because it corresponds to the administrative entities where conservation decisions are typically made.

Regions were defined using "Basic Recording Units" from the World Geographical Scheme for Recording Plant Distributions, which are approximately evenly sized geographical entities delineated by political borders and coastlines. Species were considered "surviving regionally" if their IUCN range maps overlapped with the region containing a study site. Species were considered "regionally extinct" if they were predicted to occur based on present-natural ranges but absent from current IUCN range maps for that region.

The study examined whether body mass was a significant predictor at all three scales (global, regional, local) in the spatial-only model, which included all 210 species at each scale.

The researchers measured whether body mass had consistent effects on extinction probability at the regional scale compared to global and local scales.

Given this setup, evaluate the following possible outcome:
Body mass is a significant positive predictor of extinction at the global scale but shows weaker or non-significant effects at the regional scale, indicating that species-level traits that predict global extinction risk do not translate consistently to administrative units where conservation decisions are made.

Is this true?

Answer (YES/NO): NO